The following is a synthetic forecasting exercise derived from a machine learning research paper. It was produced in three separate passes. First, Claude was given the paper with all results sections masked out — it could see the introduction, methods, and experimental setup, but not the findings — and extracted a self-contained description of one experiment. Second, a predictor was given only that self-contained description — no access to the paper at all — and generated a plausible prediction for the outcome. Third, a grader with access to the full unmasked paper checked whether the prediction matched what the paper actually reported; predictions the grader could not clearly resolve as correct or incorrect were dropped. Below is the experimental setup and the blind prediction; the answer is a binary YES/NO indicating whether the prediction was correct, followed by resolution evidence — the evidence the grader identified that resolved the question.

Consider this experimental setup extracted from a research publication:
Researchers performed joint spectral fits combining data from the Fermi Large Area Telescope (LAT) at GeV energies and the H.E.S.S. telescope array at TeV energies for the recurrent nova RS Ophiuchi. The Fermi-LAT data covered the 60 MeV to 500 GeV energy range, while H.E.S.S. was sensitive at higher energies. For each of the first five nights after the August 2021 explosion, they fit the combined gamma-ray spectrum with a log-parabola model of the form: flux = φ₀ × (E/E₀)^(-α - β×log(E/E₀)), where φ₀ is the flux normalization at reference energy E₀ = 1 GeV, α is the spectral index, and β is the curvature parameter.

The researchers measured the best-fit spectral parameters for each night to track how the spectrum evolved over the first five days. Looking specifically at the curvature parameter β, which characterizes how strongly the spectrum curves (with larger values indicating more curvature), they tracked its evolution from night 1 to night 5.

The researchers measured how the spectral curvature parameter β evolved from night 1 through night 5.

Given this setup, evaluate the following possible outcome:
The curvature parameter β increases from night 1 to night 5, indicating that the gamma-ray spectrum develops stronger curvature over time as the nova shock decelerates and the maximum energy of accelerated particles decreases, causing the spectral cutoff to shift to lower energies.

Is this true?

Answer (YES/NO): NO